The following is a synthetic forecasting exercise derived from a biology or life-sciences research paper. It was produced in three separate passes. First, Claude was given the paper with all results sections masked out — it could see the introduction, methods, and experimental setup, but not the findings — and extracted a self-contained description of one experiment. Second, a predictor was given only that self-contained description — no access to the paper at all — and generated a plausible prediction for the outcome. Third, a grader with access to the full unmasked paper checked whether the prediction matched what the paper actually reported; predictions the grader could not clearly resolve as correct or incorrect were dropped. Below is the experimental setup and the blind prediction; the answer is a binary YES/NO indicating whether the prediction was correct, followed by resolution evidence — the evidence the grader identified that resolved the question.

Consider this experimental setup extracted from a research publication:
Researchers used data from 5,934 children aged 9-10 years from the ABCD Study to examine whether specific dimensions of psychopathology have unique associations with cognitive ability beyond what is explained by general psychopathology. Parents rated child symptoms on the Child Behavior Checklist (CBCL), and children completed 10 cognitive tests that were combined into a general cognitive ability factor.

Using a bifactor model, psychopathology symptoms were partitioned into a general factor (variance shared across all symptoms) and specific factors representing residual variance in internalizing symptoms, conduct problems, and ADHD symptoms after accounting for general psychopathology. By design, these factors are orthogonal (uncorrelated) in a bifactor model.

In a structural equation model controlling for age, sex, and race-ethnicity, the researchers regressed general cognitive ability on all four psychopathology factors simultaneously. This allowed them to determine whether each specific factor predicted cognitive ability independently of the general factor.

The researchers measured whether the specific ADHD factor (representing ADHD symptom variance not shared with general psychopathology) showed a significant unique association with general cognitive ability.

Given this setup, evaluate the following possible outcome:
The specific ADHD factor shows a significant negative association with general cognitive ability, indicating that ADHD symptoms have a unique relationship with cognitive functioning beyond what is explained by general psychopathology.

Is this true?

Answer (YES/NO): YES